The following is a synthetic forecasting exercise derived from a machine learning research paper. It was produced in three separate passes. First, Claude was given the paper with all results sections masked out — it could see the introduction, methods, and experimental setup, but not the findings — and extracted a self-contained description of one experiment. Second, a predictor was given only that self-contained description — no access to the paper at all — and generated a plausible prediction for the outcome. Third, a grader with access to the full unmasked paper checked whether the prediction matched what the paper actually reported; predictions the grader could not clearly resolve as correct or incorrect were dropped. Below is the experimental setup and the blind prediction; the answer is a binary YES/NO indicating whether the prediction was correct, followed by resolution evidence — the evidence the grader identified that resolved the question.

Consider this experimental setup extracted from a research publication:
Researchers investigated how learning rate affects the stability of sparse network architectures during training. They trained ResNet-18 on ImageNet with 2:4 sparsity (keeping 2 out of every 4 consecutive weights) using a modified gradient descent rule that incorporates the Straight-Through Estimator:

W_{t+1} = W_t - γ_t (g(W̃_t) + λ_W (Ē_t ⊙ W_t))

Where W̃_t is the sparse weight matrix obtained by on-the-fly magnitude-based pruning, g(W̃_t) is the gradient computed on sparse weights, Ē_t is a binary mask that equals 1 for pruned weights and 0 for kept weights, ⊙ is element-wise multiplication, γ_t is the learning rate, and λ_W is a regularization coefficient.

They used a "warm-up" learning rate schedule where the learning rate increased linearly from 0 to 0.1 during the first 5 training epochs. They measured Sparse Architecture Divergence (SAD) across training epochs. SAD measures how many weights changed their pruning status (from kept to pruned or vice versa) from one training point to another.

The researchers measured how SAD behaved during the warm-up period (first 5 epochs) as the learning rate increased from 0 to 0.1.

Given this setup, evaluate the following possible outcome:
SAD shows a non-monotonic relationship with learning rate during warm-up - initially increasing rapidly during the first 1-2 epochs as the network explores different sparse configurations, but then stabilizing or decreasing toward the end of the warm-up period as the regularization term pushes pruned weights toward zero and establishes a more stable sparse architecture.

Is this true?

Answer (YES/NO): NO